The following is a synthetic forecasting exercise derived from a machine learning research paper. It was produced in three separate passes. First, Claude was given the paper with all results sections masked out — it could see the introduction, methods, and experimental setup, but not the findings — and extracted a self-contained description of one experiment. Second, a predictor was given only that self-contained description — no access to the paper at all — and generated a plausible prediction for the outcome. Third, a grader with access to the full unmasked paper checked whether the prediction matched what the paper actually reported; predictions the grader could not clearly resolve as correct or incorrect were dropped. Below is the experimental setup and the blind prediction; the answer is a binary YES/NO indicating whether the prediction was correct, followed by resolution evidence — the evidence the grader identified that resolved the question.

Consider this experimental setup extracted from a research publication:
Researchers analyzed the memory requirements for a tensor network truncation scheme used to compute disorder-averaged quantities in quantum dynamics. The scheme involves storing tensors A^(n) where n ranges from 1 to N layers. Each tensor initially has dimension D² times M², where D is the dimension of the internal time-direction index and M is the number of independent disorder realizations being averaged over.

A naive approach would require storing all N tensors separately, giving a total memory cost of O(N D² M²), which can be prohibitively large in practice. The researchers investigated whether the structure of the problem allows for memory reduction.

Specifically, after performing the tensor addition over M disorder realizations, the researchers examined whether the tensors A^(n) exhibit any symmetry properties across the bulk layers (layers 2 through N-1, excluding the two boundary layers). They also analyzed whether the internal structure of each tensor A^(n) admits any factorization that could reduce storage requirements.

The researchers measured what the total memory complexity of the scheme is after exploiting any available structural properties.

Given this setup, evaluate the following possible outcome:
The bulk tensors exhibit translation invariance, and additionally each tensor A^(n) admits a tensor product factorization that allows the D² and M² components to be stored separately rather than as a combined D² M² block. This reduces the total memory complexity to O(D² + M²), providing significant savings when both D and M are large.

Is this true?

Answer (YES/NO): NO